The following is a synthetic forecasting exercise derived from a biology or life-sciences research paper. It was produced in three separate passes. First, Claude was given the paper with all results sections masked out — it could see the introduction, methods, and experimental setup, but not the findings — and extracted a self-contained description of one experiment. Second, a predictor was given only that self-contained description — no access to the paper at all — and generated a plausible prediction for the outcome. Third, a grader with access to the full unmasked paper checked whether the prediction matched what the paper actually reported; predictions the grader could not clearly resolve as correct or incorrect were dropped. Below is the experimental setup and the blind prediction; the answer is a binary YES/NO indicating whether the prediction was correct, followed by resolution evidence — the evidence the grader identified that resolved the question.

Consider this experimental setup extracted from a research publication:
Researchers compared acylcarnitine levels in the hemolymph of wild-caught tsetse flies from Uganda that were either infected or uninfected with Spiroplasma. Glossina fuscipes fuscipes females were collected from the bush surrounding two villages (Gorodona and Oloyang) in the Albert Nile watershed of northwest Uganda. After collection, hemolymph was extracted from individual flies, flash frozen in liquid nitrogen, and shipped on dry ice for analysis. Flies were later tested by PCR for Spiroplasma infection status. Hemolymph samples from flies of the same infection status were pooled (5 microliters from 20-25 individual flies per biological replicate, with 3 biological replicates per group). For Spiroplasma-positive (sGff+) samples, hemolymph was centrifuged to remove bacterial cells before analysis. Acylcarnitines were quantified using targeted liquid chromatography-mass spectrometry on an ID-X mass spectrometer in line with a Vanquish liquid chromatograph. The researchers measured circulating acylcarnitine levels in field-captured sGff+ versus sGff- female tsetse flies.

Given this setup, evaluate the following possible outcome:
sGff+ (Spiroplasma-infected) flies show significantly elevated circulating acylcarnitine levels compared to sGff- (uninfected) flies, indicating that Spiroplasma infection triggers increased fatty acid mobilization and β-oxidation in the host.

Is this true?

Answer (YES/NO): NO